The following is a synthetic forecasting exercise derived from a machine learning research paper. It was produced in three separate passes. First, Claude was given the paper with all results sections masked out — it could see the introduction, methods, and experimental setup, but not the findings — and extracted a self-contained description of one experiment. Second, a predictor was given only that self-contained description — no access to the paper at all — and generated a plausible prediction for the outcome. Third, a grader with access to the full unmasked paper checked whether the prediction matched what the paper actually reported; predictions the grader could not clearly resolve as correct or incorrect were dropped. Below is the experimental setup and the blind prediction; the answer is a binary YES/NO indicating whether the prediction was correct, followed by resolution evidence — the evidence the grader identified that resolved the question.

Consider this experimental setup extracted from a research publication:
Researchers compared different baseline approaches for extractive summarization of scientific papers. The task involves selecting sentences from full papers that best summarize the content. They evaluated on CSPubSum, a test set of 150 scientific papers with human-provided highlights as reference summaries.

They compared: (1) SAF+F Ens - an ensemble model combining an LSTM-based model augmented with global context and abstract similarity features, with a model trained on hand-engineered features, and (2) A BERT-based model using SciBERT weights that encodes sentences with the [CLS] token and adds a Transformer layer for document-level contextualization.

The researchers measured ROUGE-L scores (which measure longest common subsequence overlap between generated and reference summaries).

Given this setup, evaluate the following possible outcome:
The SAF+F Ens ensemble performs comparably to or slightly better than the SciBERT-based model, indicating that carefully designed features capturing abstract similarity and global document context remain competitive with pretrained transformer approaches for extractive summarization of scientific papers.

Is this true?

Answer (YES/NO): NO